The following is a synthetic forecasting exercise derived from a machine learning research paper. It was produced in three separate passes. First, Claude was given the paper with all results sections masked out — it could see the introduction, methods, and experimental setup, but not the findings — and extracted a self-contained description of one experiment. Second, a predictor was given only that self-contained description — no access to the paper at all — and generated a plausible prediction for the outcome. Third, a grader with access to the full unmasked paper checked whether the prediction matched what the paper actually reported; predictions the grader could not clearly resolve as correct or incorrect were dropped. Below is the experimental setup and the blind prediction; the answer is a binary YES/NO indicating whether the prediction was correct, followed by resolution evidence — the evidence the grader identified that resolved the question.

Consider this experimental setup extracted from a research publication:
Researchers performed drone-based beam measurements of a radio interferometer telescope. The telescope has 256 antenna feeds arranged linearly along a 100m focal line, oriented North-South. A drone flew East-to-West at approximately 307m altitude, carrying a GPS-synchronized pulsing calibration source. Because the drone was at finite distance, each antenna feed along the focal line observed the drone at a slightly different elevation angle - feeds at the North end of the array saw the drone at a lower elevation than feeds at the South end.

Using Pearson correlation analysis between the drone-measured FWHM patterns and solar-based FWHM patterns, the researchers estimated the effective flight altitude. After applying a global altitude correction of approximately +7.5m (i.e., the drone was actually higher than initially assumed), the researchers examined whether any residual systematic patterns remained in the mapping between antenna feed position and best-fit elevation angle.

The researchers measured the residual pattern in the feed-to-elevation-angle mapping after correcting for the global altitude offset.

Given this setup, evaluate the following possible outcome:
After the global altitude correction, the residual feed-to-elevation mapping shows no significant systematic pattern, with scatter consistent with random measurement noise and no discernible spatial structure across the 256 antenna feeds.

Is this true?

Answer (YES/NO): NO